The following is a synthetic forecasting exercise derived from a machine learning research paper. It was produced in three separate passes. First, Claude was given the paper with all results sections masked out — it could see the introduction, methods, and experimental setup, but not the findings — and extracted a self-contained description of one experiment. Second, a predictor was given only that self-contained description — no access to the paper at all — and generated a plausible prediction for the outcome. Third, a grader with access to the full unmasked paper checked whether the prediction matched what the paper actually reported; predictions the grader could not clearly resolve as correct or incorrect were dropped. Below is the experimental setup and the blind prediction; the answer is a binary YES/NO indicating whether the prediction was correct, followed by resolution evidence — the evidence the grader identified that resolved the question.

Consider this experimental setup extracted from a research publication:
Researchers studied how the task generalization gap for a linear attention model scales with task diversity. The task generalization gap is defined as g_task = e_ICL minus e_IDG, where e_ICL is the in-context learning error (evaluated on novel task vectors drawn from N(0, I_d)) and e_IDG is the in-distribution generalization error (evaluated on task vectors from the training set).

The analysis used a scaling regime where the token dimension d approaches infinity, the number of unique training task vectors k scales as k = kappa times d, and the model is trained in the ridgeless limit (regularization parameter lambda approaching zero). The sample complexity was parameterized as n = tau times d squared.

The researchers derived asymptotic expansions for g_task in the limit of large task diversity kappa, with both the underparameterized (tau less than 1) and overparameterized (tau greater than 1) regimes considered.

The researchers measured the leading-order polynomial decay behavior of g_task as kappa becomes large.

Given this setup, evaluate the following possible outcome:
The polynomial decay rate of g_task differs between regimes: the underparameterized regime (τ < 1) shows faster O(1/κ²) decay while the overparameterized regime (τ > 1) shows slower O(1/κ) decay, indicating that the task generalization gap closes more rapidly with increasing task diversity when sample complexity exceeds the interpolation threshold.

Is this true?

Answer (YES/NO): NO